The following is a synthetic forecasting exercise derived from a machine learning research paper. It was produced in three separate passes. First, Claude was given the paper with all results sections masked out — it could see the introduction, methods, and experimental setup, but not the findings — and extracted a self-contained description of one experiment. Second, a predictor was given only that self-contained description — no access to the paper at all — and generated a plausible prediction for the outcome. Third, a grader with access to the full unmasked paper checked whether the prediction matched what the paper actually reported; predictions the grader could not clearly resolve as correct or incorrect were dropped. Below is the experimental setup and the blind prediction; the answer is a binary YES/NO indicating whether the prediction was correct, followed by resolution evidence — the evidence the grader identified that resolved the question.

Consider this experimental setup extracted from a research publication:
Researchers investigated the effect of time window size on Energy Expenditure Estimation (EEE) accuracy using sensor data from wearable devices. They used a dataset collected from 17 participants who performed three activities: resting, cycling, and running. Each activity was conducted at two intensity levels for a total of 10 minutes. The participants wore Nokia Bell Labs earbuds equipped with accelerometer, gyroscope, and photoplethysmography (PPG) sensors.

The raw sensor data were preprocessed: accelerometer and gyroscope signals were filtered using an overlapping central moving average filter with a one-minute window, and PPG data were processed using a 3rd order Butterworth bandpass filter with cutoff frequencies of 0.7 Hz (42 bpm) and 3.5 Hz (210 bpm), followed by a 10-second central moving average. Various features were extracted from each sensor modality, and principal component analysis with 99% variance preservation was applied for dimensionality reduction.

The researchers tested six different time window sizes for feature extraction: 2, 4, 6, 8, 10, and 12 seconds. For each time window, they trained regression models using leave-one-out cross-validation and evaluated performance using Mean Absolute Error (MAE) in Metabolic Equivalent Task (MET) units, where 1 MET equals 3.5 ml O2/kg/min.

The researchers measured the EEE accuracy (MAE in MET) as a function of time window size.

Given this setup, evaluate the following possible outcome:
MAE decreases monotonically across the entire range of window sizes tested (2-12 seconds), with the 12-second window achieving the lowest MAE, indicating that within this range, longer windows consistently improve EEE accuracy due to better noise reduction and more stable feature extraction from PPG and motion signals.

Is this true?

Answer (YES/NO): NO